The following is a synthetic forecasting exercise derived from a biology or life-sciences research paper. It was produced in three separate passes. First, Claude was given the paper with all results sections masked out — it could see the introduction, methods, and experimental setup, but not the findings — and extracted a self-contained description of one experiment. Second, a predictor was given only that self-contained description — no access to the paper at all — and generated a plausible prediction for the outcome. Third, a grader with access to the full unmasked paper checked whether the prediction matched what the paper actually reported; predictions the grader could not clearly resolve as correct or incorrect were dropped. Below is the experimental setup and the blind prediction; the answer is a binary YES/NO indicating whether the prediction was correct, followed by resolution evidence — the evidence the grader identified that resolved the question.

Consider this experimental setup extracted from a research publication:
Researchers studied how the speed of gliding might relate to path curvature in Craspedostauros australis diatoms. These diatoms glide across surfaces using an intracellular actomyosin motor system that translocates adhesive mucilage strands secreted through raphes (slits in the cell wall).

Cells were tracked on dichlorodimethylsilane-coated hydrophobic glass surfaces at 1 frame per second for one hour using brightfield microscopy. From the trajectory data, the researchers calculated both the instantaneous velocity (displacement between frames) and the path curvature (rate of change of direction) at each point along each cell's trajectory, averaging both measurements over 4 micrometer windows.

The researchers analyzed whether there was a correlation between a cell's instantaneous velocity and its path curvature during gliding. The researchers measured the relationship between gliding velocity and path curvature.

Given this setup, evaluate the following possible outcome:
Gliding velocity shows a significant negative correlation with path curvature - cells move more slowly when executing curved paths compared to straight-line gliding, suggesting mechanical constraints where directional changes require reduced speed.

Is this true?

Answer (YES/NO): YES